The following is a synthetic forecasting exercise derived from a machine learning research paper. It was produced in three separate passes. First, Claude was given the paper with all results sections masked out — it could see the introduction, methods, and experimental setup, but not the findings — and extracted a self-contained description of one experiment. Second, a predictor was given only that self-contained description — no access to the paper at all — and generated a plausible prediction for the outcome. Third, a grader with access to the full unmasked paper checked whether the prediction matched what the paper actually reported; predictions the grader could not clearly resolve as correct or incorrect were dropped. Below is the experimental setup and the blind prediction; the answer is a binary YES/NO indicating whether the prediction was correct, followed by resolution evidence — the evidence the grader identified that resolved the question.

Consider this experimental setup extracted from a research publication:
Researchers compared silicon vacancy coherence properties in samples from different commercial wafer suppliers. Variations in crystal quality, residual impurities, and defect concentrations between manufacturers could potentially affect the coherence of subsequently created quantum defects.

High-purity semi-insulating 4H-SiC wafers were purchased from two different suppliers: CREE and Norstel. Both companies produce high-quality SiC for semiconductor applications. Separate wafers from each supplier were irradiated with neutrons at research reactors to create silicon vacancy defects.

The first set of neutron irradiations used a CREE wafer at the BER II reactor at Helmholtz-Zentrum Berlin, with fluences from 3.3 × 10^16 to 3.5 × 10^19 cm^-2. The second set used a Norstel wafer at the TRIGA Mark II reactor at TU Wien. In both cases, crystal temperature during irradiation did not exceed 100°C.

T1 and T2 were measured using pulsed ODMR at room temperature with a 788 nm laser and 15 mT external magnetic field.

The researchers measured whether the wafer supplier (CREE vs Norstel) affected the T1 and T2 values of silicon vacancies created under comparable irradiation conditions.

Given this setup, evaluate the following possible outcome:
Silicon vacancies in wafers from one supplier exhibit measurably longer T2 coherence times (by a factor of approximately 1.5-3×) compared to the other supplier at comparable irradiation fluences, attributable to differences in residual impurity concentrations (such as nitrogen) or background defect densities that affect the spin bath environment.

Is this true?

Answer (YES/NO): NO